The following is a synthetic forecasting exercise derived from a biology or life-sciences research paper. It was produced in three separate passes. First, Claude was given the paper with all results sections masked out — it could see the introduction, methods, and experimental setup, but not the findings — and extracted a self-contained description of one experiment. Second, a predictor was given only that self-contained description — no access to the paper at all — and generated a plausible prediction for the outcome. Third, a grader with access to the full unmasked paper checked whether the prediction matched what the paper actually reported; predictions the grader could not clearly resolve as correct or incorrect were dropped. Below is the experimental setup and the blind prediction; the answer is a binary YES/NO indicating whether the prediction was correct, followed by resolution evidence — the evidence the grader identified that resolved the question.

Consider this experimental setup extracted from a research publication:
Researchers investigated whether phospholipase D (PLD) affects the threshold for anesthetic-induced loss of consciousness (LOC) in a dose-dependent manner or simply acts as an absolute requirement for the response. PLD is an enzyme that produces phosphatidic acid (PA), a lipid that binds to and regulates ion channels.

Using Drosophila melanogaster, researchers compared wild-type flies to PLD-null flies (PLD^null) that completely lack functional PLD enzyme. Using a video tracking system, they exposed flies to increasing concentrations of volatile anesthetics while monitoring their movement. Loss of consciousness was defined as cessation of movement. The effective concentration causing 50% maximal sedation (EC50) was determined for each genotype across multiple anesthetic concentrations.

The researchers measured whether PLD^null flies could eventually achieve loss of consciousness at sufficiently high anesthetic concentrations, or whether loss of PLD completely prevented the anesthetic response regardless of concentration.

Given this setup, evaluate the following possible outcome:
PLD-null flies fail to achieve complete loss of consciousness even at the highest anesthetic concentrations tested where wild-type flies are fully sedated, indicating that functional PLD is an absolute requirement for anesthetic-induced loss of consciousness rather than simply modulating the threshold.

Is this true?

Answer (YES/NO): NO